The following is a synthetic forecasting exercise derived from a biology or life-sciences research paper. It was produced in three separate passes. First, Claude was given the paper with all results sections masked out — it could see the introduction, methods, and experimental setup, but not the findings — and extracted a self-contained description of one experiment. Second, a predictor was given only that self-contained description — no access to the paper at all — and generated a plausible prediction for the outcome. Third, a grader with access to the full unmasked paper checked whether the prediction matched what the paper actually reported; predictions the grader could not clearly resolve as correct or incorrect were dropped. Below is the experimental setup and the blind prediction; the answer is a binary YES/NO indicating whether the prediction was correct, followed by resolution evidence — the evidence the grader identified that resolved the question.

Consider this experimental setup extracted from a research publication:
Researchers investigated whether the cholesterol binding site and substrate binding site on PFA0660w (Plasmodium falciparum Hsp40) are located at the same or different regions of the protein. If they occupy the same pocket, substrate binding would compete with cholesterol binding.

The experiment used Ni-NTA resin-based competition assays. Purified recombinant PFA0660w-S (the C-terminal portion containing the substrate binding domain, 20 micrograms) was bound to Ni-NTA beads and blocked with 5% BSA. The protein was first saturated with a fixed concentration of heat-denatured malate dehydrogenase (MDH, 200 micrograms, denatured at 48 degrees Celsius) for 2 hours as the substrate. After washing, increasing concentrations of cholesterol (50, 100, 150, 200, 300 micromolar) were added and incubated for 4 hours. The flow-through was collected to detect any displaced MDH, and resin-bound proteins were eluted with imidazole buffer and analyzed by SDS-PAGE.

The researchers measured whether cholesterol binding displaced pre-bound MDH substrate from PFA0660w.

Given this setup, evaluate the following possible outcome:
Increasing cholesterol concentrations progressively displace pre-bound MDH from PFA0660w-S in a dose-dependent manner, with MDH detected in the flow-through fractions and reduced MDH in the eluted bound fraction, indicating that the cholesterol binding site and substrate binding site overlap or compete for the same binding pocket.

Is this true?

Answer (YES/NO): NO